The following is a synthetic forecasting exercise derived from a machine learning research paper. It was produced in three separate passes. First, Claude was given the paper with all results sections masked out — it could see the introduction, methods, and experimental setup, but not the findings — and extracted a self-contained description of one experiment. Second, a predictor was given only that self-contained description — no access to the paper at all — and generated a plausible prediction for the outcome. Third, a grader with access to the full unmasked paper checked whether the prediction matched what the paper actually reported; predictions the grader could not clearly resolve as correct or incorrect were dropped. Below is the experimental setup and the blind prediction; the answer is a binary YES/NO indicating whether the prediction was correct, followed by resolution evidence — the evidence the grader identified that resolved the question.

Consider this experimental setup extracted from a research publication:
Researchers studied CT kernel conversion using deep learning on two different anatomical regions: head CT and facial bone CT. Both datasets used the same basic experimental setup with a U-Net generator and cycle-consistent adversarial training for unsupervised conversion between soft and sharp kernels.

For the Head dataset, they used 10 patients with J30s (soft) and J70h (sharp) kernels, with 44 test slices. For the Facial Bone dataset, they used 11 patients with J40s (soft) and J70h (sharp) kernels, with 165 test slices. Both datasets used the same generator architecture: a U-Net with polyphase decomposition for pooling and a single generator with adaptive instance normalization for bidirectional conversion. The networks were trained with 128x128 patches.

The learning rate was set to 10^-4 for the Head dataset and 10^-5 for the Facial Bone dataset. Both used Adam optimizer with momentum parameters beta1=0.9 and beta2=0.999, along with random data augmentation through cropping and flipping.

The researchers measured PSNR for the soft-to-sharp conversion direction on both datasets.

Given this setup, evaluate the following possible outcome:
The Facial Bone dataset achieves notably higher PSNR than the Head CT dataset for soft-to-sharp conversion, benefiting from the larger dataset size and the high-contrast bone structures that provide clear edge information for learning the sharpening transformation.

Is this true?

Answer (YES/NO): NO